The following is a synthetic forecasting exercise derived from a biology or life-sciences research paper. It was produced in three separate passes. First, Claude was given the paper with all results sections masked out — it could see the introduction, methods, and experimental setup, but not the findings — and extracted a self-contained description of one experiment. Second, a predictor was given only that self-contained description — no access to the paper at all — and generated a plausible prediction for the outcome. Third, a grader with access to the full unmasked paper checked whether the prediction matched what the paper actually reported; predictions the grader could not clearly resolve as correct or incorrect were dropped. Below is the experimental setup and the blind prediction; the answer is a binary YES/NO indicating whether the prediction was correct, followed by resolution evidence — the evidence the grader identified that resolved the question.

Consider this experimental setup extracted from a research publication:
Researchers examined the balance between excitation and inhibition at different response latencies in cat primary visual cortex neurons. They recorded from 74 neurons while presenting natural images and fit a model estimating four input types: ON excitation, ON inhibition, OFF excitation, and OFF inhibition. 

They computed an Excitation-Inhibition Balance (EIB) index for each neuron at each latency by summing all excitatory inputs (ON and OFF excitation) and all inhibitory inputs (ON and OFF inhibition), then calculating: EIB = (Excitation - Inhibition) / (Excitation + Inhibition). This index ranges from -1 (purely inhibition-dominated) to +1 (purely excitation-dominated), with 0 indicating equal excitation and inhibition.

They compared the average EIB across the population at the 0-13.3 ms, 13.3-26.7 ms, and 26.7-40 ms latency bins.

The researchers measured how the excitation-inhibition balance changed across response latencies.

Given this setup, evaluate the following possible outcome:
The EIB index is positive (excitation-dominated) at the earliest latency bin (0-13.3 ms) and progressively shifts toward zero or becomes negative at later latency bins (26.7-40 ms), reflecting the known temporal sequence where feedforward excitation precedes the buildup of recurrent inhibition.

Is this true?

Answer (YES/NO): YES